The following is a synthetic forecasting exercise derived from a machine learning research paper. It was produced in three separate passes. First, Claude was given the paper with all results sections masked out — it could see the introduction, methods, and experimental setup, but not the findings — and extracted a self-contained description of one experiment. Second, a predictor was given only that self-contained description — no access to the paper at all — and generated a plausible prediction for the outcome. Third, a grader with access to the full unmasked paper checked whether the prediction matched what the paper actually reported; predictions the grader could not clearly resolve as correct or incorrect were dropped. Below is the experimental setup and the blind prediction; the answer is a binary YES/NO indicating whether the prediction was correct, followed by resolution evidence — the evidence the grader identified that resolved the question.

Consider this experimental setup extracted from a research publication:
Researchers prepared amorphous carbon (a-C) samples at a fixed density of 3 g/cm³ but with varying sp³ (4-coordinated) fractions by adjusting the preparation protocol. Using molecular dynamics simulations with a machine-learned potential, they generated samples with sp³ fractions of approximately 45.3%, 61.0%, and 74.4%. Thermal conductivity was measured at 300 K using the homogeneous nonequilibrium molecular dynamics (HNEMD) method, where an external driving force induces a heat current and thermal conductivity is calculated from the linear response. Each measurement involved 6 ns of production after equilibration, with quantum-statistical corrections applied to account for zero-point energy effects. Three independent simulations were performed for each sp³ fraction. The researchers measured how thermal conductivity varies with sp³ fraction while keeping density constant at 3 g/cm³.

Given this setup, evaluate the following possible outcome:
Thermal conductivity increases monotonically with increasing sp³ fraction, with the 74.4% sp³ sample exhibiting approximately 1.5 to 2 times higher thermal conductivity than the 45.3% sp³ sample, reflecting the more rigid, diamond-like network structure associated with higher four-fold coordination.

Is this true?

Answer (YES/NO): YES